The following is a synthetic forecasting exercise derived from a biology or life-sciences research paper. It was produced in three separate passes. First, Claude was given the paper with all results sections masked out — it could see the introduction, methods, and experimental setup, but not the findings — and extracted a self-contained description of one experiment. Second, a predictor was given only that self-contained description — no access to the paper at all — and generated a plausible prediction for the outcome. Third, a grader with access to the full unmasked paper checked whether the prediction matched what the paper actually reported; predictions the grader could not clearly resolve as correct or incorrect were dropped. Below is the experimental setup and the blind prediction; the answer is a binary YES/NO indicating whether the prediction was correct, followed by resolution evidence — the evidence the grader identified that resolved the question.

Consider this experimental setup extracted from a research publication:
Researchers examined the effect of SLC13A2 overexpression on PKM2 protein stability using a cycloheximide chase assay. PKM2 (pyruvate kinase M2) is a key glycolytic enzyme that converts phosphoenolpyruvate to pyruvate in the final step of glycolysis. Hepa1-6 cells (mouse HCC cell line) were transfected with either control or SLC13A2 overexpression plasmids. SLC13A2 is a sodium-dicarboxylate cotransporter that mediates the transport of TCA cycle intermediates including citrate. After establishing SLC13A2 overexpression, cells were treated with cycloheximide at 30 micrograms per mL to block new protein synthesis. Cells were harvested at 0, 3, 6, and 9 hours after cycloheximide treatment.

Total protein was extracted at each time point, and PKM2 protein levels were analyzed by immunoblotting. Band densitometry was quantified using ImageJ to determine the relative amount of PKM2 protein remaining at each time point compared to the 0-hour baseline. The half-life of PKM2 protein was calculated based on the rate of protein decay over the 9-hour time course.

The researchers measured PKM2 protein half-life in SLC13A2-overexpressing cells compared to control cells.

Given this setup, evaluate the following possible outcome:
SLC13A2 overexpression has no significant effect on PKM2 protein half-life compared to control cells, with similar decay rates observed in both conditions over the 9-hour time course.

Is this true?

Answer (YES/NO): NO